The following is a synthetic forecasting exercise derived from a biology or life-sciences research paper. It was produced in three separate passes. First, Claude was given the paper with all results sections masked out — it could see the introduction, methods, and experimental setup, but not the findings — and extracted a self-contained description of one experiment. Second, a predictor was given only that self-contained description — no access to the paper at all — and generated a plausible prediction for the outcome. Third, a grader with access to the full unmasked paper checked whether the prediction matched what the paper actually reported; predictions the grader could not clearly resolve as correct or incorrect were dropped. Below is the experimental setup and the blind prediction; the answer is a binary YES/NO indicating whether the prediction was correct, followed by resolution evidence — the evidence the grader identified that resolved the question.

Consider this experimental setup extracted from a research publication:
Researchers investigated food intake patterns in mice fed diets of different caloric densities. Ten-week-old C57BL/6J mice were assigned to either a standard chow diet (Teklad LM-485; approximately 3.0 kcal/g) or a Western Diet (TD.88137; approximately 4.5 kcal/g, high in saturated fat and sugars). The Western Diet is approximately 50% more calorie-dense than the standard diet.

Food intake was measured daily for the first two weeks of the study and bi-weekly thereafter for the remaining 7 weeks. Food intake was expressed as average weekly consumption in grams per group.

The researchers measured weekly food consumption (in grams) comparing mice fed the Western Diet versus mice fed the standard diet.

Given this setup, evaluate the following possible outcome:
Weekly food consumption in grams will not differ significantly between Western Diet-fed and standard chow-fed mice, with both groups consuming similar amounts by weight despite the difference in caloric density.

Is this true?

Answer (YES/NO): NO